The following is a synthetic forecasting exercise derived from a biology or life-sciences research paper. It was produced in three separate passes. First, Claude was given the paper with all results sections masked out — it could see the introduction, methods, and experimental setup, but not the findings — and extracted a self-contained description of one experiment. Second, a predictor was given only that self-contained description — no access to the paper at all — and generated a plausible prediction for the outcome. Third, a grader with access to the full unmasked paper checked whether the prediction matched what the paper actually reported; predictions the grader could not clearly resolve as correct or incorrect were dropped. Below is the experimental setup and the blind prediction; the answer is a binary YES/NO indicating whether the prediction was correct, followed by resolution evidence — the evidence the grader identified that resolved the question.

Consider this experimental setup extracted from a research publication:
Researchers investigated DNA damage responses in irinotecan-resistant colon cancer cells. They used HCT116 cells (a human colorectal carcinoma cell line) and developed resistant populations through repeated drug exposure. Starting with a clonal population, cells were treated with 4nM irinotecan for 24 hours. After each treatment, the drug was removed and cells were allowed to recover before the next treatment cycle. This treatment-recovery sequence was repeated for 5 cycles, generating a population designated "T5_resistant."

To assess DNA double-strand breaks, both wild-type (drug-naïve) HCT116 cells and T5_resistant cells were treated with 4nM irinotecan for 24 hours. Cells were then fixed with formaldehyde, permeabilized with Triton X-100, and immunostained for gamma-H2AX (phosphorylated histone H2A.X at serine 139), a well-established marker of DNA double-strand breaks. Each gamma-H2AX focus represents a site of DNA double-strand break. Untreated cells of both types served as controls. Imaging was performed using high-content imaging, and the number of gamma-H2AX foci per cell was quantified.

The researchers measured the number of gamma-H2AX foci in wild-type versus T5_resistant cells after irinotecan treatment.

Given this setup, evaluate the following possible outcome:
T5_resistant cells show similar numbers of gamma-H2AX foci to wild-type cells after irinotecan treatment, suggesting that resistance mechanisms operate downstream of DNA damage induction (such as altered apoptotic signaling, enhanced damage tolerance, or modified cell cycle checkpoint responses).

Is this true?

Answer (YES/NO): NO